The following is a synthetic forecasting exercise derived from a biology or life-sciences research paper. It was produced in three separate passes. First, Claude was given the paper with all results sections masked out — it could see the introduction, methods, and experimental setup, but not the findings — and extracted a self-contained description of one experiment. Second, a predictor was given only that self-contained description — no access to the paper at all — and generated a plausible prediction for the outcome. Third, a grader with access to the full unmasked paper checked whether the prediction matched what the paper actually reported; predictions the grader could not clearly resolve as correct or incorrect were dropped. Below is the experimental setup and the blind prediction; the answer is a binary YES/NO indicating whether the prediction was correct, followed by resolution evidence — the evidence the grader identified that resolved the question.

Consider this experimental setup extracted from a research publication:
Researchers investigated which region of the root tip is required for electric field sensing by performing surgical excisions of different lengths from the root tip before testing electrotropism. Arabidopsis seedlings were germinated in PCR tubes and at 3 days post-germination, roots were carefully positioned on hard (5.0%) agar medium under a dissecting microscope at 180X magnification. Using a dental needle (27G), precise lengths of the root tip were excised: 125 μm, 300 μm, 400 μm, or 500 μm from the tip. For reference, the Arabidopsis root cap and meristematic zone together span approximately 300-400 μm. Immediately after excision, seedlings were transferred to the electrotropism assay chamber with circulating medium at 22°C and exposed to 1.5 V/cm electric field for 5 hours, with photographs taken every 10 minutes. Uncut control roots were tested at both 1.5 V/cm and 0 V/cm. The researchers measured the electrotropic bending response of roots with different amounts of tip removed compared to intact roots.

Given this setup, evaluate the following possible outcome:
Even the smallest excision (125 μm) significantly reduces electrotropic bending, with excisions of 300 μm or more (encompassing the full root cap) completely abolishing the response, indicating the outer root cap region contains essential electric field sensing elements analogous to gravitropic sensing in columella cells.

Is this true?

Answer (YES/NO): NO